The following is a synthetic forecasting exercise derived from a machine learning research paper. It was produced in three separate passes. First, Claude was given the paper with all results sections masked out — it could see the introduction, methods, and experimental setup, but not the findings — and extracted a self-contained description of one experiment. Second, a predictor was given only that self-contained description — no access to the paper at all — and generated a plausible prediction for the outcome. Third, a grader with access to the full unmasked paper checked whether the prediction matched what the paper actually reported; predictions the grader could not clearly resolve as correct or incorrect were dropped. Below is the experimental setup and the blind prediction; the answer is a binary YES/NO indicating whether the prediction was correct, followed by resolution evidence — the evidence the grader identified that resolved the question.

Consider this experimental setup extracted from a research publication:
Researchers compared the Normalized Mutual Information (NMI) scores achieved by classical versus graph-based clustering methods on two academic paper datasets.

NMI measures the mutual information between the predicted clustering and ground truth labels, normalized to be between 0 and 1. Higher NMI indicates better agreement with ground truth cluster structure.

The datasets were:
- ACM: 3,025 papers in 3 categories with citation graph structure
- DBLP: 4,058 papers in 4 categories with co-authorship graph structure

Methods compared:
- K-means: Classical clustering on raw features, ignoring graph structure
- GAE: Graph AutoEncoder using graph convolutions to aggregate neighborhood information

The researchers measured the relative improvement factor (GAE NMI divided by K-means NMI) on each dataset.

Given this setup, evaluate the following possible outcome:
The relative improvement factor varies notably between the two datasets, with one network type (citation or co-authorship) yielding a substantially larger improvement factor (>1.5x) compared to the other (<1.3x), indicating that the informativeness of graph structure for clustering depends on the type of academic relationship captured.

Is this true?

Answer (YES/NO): NO